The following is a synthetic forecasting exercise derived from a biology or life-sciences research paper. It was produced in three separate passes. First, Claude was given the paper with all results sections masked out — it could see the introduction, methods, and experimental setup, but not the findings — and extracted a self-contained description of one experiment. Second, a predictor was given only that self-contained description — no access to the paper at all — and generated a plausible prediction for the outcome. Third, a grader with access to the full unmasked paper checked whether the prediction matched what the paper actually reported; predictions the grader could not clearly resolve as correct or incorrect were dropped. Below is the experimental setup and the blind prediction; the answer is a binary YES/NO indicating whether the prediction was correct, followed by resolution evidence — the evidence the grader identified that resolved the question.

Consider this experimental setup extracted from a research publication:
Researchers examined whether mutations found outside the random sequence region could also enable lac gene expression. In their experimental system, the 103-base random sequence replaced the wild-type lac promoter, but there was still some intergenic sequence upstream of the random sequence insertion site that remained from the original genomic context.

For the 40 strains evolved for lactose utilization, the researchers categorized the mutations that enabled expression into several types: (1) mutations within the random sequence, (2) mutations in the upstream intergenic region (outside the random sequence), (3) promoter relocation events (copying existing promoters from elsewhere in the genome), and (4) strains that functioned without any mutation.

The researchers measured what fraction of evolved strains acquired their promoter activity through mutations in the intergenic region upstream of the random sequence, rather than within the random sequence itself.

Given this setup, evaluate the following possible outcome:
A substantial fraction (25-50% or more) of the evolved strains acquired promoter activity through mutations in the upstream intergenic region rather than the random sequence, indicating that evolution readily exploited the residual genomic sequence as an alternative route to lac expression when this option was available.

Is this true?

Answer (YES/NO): NO